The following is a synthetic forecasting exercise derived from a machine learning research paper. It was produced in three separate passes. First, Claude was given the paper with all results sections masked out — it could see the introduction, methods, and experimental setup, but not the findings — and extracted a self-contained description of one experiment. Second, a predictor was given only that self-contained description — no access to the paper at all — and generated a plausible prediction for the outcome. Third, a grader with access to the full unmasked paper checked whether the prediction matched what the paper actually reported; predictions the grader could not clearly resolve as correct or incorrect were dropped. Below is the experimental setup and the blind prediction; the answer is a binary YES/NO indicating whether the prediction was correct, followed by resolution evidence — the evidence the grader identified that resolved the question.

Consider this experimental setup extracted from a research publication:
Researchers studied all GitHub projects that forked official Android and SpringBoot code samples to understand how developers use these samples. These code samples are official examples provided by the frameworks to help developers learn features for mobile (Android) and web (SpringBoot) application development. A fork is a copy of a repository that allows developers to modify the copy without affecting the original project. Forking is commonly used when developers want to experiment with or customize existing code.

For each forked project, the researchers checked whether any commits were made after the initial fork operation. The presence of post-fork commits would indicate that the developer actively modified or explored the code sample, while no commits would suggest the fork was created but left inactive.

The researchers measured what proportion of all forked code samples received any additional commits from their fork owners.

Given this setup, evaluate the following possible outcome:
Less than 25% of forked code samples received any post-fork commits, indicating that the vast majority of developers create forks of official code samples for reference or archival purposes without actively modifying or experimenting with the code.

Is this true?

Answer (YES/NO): YES